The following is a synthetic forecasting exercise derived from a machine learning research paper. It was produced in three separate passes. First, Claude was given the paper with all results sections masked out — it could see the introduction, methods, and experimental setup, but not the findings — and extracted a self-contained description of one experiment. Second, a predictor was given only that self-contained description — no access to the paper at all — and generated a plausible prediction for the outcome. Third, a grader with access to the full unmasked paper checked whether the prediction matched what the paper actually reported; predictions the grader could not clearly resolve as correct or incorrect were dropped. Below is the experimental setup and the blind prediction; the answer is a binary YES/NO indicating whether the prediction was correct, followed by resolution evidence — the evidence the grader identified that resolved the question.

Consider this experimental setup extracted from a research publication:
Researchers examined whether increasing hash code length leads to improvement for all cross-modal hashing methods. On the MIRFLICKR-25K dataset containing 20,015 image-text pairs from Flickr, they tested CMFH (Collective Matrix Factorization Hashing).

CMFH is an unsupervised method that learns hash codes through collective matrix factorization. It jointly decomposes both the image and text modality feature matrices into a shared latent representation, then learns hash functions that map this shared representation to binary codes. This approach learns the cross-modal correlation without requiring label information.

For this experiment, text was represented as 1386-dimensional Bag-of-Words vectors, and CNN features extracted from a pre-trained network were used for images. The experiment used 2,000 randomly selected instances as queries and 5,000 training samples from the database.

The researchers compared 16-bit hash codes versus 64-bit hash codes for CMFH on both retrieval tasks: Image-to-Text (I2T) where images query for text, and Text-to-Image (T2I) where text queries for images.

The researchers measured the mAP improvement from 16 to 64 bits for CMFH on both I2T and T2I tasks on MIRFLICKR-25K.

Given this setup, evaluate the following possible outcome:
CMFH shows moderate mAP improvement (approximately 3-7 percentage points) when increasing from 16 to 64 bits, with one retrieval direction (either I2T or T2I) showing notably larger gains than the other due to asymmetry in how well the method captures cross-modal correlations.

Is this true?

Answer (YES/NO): NO